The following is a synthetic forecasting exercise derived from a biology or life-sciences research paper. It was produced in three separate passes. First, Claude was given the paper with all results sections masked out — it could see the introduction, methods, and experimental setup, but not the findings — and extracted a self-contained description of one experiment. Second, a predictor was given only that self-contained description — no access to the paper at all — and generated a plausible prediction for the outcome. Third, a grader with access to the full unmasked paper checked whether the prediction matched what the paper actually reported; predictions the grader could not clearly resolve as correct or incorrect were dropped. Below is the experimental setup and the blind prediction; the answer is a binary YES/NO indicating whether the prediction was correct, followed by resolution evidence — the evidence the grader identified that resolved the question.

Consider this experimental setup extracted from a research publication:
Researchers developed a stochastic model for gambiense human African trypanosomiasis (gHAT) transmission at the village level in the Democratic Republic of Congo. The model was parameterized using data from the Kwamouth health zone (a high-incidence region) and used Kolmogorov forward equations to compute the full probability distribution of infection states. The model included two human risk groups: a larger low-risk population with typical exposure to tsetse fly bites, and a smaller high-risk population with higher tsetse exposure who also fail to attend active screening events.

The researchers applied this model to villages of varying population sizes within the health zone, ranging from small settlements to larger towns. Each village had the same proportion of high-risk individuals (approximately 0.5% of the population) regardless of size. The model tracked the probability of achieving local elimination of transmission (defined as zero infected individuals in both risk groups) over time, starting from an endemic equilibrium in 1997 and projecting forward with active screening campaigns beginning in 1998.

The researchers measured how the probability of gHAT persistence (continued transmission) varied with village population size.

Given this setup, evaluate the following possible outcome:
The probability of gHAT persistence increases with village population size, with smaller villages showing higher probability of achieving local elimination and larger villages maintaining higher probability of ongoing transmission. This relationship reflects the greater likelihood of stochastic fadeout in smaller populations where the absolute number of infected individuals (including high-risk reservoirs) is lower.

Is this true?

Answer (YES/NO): YES